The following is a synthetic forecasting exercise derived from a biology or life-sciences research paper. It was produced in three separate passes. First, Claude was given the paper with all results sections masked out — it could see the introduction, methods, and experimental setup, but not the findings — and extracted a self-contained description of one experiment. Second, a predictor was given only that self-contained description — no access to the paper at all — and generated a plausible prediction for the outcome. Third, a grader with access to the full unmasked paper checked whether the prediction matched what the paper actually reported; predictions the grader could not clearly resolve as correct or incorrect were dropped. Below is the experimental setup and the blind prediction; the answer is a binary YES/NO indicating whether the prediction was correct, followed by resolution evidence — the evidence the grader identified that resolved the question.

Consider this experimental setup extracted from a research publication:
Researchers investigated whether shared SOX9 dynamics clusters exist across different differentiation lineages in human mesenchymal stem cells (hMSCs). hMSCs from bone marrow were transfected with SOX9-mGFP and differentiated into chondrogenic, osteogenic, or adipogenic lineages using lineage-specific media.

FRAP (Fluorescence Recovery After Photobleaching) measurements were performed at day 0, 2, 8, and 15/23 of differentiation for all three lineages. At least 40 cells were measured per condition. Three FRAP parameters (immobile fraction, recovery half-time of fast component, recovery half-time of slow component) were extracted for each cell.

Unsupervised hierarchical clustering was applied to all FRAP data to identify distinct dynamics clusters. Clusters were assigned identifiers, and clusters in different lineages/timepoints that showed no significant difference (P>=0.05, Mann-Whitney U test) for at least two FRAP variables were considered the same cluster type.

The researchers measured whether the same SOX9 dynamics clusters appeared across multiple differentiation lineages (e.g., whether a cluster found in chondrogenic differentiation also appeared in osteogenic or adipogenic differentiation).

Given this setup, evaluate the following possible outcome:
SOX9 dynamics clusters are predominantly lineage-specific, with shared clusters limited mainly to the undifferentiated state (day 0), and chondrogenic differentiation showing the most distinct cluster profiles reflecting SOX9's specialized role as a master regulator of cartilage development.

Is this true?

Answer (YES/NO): NO